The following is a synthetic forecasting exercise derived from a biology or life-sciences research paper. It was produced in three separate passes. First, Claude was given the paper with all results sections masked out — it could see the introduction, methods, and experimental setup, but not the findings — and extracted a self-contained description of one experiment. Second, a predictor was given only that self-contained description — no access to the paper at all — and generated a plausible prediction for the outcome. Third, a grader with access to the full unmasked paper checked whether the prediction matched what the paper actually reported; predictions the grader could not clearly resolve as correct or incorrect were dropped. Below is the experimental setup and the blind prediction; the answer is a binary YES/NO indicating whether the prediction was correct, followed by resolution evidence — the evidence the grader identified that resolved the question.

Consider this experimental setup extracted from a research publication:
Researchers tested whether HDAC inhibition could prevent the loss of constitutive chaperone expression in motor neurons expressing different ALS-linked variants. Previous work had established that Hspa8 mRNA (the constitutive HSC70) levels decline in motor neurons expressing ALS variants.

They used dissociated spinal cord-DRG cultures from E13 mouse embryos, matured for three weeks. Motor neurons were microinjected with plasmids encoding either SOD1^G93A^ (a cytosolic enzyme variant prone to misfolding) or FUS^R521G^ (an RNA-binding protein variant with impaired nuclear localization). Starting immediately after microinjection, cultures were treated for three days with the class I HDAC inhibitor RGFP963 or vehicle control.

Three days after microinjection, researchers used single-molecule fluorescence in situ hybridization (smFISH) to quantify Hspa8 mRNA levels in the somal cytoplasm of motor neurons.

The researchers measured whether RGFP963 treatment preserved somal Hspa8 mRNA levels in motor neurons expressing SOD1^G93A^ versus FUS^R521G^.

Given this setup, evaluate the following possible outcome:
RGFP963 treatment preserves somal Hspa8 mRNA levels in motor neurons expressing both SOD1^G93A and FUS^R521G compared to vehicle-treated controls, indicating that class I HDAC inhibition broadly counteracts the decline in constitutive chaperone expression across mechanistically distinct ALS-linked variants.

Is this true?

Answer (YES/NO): NO